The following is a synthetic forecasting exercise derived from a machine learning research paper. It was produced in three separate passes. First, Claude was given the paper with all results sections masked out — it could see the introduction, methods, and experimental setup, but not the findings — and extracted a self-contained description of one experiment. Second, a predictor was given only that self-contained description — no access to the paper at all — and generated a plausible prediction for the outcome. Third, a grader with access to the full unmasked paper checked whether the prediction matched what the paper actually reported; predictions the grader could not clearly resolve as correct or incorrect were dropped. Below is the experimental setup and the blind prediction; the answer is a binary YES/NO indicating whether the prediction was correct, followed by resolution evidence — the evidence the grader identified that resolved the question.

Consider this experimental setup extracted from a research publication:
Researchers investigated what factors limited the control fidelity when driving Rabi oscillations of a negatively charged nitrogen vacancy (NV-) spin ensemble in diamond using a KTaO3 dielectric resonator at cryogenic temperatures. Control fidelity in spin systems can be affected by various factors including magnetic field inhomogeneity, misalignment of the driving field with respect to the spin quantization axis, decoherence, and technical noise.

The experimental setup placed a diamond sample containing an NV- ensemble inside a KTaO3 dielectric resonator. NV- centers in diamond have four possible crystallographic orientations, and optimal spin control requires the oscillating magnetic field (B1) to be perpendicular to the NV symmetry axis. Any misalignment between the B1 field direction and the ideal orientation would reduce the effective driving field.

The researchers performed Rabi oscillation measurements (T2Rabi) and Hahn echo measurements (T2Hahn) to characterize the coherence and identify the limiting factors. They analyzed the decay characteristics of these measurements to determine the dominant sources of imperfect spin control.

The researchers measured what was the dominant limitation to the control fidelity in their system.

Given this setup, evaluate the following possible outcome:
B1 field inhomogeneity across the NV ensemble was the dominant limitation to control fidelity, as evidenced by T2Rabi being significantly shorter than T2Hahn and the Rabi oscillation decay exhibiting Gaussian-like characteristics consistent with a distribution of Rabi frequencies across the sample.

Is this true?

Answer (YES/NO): NO